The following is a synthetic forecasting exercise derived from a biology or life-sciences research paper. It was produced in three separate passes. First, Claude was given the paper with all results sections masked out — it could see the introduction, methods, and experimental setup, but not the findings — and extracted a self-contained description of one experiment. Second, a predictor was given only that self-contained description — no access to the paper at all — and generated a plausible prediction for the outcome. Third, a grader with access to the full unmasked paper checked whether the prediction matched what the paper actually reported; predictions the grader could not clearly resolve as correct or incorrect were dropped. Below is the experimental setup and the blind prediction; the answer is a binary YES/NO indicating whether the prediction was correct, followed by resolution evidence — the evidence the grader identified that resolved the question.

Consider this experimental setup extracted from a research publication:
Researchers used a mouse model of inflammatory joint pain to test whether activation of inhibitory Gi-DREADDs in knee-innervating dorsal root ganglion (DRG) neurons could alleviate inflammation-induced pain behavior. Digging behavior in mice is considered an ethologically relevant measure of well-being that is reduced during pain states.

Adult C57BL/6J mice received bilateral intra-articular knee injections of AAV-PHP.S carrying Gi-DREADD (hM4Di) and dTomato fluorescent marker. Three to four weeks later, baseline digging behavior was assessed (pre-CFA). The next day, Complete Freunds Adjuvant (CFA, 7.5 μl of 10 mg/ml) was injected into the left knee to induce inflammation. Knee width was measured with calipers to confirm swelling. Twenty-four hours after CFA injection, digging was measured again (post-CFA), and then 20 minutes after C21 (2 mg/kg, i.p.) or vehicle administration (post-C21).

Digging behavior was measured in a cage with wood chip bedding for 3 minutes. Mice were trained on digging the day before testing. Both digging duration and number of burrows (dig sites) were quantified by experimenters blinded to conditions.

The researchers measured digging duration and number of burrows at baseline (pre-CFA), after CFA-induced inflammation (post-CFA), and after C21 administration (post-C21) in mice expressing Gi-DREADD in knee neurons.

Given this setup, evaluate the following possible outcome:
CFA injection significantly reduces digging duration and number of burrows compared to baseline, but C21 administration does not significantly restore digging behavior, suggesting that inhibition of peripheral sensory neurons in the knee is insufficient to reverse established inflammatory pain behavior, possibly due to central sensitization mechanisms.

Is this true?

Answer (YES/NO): NO